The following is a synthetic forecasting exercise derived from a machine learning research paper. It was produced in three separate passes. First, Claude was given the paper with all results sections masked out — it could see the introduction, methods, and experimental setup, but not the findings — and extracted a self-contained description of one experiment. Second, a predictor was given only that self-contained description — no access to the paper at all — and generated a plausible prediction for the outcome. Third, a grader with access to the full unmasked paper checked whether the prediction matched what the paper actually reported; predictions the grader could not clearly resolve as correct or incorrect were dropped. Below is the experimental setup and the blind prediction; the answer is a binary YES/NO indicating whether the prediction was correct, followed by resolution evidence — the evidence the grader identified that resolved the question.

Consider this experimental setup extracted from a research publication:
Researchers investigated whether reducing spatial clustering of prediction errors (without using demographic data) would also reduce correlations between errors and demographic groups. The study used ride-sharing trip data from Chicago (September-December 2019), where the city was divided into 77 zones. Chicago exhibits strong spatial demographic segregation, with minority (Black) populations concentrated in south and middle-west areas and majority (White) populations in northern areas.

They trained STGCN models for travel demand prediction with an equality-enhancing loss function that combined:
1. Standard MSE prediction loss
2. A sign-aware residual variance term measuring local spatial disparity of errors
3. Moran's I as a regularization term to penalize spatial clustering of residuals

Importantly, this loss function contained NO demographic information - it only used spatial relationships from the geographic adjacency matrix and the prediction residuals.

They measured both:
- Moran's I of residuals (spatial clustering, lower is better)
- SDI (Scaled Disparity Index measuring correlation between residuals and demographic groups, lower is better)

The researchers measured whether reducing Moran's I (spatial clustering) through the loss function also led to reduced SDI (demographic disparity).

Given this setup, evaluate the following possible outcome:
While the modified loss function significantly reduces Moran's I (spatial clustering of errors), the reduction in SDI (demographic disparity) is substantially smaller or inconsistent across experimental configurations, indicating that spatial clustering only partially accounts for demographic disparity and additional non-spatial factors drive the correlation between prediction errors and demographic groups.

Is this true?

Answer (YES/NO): NO